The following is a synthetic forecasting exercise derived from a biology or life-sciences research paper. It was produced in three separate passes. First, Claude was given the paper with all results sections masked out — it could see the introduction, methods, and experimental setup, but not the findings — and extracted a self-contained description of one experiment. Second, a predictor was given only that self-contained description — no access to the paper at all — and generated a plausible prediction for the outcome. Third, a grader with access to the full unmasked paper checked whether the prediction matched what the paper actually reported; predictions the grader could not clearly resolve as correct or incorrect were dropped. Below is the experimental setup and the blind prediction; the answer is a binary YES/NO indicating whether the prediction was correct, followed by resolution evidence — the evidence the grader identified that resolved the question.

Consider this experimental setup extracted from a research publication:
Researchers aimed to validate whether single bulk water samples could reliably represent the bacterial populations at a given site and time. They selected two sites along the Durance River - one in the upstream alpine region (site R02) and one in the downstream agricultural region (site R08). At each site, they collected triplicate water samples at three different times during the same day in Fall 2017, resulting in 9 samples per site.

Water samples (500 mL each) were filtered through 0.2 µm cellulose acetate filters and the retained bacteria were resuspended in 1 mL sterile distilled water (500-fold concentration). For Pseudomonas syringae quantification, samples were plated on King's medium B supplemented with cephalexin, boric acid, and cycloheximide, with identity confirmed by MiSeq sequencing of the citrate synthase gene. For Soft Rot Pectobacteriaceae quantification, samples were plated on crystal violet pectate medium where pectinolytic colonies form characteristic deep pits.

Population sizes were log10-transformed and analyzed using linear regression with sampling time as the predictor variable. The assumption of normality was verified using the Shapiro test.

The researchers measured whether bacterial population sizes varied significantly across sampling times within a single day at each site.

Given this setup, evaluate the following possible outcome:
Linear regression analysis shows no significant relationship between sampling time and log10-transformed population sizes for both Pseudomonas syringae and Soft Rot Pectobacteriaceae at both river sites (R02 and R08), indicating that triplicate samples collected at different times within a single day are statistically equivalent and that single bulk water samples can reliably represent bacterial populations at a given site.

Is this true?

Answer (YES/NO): YES